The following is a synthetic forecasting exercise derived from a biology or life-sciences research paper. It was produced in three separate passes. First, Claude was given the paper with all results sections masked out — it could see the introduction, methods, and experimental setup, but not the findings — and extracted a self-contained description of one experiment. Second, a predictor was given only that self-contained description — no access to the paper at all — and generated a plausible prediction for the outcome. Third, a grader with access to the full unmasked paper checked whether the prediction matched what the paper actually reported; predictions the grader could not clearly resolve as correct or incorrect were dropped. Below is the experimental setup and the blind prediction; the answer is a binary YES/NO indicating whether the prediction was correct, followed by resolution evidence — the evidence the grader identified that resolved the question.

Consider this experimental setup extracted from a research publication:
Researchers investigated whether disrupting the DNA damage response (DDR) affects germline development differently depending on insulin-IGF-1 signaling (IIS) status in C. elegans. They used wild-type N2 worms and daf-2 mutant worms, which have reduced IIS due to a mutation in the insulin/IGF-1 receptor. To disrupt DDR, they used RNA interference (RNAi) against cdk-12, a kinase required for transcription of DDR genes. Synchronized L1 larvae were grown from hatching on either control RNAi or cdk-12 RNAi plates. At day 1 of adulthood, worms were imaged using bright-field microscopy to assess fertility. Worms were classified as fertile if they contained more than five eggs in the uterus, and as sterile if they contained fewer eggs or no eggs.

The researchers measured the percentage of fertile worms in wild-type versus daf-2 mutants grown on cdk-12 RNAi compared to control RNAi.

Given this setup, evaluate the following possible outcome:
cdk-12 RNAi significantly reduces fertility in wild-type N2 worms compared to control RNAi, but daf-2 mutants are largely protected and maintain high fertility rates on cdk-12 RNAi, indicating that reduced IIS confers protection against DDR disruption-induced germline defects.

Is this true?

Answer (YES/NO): NO